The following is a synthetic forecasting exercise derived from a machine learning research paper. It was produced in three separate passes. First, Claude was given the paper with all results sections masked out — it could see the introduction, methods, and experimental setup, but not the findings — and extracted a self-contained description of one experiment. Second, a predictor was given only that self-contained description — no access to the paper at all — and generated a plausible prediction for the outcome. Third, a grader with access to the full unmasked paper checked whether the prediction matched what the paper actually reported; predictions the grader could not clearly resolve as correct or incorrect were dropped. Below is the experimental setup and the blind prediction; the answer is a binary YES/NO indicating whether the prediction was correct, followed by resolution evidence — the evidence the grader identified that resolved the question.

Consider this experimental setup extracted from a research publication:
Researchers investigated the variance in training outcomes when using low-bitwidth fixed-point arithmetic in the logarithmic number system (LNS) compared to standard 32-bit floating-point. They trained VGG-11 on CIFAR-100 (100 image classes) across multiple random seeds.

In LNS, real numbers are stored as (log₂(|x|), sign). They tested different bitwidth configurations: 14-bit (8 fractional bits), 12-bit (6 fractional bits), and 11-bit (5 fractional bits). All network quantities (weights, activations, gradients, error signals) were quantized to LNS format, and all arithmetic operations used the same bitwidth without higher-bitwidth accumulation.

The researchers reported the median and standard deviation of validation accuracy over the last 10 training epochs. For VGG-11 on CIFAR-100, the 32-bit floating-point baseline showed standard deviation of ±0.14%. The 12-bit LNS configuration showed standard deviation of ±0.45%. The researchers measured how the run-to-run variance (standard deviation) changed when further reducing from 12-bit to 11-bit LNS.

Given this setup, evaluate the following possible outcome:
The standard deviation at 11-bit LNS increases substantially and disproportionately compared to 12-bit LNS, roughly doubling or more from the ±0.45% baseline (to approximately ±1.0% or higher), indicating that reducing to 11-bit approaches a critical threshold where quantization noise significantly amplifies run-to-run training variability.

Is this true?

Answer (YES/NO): YES